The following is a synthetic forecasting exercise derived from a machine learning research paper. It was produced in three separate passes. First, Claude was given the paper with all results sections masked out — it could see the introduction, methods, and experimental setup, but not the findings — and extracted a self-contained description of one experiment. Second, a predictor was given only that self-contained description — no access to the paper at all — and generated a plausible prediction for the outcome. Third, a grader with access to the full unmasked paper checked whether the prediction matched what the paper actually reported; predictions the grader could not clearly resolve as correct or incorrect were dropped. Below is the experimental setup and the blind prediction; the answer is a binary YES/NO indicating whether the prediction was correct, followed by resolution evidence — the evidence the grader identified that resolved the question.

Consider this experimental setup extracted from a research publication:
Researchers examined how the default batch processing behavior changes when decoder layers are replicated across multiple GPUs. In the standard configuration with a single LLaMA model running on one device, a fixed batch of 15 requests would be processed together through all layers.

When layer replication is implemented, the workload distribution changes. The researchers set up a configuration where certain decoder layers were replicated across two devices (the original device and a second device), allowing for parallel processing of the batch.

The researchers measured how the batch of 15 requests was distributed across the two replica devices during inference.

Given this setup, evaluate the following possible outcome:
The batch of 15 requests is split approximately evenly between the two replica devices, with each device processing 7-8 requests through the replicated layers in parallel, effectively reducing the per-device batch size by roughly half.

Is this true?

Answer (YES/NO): YES